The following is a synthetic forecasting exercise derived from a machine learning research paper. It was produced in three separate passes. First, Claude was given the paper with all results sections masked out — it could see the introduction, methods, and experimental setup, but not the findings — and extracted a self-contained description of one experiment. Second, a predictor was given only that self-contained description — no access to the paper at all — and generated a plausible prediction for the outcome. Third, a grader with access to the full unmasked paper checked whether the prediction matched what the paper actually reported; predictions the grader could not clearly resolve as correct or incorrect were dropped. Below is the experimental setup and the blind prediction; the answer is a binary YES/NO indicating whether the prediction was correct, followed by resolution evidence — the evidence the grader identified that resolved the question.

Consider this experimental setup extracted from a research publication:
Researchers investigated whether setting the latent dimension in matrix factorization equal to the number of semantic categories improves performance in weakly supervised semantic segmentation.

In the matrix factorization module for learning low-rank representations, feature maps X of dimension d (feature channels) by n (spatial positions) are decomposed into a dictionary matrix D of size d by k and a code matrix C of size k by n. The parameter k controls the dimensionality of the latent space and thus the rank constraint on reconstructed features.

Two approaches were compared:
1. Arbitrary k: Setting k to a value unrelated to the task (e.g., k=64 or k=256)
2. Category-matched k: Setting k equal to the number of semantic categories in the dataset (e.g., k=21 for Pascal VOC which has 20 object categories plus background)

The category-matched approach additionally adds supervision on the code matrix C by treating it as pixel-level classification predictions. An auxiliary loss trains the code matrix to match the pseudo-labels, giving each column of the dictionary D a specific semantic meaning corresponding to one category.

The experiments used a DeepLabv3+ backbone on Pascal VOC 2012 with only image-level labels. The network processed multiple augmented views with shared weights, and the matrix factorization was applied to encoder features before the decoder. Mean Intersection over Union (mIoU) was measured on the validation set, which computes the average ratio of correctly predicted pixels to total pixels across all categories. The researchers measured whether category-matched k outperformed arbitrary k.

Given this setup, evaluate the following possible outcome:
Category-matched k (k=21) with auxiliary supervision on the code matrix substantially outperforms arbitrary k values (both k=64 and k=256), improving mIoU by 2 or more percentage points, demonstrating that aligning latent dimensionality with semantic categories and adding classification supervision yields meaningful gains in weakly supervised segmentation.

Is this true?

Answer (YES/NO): NO